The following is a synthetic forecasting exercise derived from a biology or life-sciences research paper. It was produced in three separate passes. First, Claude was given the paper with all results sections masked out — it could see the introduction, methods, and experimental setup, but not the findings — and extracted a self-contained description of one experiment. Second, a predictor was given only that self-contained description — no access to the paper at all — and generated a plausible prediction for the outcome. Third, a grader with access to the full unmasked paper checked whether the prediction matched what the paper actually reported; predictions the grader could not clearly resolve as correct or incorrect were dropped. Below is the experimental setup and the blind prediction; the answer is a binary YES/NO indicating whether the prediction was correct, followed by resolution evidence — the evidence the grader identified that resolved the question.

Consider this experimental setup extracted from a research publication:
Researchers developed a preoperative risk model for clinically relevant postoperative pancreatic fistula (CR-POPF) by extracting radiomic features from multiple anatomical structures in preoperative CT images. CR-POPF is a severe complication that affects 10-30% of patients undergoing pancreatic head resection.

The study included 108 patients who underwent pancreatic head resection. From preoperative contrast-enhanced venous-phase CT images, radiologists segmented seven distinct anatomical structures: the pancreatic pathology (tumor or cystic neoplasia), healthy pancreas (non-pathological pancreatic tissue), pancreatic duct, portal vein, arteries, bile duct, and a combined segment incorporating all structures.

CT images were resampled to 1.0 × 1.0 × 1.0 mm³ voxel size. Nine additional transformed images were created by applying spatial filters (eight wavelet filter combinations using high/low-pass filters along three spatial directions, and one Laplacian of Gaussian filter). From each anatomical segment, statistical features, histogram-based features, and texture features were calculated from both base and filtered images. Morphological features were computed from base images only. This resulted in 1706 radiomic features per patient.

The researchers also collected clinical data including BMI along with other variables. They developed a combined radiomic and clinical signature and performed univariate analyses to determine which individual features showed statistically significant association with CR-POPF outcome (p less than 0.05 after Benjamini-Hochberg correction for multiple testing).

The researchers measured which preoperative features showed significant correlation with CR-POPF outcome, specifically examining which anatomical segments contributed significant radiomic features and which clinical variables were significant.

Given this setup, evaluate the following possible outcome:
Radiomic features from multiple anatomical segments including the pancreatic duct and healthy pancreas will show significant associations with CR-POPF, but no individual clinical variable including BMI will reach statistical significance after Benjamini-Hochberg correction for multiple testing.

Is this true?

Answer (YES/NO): NO